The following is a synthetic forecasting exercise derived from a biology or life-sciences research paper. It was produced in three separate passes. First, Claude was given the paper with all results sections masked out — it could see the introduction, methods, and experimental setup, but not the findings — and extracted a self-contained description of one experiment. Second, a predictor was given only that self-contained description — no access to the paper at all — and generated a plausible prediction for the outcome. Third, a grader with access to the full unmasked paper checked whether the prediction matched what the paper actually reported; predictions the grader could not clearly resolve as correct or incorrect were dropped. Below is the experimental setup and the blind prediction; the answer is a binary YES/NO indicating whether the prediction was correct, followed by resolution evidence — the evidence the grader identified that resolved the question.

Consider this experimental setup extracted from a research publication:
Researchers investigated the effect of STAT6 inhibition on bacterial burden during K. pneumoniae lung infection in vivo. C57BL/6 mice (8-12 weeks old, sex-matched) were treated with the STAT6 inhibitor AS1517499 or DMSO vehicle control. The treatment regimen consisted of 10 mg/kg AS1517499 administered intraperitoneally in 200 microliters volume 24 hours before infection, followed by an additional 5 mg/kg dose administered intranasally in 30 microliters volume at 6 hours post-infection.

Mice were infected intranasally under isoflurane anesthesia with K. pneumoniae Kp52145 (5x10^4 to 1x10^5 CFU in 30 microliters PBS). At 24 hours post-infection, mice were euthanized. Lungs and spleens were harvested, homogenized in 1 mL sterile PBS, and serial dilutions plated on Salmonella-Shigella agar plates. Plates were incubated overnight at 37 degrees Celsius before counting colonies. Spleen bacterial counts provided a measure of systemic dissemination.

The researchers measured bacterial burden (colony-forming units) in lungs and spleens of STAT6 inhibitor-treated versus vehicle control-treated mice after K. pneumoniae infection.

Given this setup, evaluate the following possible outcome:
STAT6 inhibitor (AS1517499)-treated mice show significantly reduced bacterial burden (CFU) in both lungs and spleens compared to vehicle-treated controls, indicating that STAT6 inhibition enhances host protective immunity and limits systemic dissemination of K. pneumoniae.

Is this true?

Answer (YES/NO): NO